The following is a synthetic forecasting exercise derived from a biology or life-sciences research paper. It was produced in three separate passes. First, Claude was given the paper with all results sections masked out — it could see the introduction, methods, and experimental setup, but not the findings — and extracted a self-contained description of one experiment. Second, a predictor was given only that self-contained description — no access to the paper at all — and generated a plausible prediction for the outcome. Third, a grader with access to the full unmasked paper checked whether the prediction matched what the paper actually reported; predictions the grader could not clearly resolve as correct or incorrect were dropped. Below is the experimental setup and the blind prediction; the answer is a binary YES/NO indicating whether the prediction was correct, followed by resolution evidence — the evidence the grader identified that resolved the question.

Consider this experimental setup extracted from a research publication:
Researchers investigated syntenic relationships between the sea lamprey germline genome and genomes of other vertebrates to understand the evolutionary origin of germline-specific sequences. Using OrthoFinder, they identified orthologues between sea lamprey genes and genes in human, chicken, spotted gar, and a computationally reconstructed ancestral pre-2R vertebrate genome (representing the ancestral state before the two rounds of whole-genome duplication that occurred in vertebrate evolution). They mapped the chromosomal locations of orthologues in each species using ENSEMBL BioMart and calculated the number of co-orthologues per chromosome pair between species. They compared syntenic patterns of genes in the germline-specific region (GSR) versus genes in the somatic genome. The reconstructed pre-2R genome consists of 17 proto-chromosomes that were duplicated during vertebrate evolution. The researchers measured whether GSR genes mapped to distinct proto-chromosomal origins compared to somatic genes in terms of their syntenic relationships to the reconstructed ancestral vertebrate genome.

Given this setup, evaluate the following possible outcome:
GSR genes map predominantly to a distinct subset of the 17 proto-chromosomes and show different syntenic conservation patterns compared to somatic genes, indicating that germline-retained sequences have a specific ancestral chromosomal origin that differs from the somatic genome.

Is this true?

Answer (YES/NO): NO